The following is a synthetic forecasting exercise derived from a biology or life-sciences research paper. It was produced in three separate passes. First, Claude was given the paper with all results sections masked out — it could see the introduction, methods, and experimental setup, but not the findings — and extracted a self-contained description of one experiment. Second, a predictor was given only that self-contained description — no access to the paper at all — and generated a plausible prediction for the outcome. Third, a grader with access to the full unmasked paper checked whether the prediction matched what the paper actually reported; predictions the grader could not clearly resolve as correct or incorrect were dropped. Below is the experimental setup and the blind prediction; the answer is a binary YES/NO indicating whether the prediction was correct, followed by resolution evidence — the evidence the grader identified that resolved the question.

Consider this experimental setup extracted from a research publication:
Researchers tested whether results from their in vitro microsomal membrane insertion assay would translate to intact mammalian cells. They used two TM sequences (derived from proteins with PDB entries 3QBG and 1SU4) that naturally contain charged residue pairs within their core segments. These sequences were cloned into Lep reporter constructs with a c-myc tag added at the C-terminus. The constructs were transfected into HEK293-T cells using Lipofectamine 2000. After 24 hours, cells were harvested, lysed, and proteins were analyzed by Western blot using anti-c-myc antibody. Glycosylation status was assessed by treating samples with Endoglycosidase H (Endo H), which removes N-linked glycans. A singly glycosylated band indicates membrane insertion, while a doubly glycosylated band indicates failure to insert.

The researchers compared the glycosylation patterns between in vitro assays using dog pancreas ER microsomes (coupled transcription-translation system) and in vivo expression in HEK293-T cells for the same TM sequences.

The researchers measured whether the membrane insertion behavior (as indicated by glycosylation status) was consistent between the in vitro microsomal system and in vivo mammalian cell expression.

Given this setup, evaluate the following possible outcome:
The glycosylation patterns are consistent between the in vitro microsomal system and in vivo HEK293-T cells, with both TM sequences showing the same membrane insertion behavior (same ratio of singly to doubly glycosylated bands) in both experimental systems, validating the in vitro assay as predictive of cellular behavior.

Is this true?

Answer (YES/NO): NO